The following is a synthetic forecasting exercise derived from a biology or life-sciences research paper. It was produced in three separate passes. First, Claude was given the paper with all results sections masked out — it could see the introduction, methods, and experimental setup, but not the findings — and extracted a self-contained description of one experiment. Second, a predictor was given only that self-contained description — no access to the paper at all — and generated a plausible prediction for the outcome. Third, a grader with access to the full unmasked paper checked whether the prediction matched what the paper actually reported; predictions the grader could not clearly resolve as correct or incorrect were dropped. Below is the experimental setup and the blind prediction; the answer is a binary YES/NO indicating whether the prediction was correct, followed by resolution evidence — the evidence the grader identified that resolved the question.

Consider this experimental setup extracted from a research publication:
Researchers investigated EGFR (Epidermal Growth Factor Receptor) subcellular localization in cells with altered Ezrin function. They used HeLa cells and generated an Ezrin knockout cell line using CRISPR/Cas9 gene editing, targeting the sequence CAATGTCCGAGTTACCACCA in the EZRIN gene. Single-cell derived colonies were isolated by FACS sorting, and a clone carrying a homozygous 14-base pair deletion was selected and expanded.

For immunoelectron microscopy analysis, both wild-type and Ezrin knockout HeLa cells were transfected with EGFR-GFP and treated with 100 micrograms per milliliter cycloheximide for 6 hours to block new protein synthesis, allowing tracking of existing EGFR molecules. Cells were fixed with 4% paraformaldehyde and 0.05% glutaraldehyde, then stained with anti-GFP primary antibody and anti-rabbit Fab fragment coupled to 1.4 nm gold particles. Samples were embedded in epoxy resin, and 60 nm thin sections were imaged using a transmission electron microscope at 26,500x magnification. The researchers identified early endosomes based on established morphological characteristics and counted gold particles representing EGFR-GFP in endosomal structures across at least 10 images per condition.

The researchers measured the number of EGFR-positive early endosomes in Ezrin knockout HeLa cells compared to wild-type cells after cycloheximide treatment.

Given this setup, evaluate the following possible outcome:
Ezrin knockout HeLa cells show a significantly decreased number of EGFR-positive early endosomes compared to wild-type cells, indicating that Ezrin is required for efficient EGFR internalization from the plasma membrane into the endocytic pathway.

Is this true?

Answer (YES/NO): YES